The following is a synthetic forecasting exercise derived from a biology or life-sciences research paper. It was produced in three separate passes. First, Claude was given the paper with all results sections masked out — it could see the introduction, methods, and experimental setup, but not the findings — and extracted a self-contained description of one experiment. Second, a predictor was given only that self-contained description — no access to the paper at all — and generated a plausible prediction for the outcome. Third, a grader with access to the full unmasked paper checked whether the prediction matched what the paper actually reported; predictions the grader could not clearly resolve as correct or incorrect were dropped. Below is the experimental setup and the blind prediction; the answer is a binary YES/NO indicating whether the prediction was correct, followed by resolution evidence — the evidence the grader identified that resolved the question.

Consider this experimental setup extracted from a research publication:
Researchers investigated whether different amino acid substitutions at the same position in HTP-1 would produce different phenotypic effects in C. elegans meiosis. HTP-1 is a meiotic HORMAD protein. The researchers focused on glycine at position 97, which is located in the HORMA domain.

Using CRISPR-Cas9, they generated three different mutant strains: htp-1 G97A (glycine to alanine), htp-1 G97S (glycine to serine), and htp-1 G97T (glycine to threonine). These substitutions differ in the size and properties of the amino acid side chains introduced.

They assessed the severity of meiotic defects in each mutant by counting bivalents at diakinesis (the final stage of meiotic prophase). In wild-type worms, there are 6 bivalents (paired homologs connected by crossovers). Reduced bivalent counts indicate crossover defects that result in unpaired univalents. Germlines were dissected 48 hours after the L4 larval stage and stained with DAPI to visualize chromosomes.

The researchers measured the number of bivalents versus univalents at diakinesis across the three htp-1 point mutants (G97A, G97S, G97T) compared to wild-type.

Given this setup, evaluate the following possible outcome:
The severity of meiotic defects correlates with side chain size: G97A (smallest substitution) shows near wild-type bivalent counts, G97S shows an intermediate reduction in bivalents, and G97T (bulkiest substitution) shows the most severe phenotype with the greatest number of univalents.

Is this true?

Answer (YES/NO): YES